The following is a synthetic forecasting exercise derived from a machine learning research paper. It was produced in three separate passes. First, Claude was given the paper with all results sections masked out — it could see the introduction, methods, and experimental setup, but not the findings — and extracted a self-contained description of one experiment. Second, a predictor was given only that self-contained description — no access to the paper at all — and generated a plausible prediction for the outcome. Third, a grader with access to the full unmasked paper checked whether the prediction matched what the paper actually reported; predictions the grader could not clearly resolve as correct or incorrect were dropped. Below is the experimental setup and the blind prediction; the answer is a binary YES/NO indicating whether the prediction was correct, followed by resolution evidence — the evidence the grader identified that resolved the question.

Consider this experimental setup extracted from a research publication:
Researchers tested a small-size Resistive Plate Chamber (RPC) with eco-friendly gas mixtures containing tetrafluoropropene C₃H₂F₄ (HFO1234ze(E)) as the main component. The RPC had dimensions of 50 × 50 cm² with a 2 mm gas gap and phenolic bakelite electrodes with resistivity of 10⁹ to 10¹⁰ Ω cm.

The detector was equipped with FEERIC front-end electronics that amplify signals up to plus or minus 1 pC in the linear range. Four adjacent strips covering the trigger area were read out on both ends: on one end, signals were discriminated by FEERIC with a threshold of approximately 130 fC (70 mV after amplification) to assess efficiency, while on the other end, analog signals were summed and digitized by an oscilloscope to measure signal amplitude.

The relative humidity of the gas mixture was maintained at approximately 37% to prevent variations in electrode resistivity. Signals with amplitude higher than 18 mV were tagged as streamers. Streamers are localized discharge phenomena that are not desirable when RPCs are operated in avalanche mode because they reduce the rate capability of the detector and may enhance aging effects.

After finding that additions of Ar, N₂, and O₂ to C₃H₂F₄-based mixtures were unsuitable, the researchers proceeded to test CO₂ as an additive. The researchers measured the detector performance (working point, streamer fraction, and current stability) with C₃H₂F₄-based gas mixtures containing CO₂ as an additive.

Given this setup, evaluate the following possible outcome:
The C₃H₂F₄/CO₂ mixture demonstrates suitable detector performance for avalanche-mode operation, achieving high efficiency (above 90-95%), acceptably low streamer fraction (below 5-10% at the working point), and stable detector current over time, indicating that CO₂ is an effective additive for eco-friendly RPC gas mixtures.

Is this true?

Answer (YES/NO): NO